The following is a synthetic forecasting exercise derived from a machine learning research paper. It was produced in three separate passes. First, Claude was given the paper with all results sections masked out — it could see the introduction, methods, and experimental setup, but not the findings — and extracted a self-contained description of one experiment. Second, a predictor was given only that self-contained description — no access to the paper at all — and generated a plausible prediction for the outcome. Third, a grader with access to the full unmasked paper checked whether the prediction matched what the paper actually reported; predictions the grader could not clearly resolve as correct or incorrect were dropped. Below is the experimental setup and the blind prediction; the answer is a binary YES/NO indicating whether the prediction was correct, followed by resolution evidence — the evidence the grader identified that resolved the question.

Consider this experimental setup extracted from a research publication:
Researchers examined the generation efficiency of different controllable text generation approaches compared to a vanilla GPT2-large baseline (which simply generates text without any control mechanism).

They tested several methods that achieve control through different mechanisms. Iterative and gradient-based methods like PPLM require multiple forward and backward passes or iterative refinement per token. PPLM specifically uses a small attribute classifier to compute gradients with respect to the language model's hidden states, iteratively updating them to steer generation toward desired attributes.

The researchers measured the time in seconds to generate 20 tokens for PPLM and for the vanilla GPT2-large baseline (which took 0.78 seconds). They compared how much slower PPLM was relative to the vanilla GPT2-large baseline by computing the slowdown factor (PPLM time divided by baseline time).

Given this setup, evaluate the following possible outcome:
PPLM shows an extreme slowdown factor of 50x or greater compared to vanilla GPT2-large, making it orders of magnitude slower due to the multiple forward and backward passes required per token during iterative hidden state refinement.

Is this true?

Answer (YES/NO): NO